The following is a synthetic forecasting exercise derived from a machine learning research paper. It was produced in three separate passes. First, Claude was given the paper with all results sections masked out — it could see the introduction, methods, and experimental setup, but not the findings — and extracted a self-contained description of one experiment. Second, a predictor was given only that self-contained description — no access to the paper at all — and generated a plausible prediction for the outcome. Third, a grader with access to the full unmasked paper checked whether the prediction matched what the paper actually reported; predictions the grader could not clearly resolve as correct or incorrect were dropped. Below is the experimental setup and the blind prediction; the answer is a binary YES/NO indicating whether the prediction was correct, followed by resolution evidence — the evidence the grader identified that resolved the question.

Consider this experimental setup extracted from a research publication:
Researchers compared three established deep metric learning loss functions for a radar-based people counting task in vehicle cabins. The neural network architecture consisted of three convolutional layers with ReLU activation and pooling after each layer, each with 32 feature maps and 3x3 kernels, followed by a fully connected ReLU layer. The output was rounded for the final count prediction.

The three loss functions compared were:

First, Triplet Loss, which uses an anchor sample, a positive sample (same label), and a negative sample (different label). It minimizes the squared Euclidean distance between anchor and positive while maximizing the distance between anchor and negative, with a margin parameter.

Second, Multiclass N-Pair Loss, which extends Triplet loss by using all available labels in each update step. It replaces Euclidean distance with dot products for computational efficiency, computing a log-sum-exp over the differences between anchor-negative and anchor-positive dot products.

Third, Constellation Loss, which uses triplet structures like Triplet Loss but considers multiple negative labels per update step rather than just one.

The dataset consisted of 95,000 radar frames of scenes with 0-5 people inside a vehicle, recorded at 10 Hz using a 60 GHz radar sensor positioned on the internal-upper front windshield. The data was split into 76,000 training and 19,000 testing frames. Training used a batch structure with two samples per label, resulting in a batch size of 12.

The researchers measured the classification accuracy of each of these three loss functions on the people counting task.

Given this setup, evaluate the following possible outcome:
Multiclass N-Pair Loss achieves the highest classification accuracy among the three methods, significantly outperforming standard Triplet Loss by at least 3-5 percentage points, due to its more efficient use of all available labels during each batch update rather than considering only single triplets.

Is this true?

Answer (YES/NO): NO